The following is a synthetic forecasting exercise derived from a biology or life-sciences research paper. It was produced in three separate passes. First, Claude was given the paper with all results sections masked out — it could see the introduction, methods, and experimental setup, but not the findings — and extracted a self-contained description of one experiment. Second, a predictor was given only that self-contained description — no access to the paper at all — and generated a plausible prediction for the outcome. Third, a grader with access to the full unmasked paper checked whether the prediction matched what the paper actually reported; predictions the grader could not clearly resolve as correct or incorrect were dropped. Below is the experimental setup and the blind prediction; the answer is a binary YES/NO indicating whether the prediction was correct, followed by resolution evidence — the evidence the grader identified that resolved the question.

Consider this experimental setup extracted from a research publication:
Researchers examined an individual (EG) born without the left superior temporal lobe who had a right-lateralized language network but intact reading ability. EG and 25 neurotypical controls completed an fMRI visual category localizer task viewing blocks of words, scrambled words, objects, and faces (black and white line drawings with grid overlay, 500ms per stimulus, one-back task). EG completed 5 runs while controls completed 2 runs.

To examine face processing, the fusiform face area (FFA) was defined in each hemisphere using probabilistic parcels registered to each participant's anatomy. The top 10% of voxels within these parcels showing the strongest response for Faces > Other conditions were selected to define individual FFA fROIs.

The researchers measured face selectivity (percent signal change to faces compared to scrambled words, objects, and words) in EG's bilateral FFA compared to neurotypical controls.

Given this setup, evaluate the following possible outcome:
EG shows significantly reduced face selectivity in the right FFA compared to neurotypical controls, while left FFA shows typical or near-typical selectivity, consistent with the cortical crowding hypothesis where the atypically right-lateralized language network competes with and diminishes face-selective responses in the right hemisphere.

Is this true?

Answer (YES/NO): NO